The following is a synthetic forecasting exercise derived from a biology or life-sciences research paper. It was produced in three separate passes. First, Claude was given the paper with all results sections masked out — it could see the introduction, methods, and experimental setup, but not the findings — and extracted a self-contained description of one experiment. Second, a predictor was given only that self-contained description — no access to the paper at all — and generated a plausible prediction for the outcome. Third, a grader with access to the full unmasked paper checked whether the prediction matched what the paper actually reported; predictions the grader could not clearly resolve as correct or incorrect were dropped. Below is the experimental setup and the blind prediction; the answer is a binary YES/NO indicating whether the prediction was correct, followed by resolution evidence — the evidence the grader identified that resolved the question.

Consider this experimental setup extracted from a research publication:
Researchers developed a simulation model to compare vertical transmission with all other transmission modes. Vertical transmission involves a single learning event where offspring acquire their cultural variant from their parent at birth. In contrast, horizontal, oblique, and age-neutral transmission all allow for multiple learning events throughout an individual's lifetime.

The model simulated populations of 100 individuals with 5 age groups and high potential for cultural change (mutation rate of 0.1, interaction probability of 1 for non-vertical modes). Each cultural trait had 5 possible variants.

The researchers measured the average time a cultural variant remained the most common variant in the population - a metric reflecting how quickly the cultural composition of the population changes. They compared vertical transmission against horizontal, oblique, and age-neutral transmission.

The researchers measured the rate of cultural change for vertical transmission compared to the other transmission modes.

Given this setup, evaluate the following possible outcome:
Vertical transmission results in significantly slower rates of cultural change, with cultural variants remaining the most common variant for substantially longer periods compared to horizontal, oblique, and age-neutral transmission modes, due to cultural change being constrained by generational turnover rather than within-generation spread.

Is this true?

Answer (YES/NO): YES